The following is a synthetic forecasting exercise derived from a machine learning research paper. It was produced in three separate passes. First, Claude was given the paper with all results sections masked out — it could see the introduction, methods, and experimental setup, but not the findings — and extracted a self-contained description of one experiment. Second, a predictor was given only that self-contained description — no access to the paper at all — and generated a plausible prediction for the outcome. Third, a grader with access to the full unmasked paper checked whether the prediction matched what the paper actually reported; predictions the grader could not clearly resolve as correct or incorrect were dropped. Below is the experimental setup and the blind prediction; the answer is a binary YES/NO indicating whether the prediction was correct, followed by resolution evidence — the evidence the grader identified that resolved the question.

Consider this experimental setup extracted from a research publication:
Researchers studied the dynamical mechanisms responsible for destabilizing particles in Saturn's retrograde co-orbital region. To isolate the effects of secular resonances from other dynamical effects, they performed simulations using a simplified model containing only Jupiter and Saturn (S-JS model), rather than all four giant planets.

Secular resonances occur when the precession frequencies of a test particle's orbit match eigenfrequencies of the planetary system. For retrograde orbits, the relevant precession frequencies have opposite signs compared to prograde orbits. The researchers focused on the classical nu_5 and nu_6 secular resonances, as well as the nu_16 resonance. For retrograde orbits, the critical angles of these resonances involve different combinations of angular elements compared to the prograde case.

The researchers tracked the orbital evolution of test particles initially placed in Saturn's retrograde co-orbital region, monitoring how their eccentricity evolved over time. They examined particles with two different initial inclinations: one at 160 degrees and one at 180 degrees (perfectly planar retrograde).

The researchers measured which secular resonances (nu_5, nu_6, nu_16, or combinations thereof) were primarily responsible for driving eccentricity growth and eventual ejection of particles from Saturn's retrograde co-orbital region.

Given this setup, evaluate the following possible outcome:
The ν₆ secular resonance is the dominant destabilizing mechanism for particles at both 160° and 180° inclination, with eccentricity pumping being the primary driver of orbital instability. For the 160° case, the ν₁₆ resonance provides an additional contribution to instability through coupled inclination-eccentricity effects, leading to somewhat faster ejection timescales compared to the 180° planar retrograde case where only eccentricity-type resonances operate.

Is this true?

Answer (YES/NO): NO